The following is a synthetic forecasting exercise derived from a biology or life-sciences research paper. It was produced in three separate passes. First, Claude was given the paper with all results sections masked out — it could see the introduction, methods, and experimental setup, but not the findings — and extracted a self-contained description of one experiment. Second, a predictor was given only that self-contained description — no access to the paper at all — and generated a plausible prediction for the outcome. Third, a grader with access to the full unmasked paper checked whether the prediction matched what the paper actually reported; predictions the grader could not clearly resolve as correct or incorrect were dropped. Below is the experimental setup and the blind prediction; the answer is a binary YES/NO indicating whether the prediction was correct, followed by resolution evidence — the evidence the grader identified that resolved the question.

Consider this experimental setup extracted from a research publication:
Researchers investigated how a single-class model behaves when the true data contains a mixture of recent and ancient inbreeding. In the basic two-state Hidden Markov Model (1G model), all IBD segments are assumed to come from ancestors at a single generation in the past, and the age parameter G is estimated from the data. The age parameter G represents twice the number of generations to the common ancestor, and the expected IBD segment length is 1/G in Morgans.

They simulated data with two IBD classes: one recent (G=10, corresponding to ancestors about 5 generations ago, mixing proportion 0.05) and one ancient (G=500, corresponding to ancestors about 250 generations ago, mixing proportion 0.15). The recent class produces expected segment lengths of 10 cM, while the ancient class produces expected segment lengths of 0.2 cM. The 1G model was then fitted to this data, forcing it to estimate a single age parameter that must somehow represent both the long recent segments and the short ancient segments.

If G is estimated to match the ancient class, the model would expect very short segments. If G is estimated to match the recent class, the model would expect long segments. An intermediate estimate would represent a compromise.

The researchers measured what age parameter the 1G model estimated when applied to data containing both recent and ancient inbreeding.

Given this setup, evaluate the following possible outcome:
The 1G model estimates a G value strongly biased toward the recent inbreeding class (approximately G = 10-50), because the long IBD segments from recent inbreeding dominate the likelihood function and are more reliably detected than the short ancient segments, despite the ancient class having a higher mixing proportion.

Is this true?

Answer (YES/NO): NO